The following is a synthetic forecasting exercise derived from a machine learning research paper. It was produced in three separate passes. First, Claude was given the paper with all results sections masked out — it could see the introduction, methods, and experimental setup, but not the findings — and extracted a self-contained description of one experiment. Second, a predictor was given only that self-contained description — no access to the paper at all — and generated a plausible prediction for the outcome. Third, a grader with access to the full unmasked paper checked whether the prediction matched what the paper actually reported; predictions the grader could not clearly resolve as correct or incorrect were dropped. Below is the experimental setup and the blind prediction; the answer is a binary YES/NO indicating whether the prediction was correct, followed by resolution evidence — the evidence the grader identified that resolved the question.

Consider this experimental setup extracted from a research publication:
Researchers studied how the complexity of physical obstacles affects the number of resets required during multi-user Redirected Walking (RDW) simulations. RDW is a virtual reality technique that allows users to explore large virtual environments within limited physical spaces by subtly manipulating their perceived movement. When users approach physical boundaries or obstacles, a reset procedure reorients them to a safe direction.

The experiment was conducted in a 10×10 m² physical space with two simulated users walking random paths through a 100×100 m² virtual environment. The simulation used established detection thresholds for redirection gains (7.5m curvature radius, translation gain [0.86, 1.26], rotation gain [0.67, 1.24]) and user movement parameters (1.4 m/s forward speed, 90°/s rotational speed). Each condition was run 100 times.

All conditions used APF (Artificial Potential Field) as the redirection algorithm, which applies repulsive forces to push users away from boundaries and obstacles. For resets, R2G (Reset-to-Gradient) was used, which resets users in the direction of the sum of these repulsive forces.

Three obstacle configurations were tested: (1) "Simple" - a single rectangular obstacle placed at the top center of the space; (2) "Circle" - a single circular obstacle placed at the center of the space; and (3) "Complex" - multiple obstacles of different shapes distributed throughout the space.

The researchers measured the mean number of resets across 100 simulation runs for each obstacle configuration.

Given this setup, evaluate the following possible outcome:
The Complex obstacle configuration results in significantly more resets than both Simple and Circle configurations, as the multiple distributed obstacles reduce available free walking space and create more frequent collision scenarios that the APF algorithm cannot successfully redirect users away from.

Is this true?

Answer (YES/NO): YES